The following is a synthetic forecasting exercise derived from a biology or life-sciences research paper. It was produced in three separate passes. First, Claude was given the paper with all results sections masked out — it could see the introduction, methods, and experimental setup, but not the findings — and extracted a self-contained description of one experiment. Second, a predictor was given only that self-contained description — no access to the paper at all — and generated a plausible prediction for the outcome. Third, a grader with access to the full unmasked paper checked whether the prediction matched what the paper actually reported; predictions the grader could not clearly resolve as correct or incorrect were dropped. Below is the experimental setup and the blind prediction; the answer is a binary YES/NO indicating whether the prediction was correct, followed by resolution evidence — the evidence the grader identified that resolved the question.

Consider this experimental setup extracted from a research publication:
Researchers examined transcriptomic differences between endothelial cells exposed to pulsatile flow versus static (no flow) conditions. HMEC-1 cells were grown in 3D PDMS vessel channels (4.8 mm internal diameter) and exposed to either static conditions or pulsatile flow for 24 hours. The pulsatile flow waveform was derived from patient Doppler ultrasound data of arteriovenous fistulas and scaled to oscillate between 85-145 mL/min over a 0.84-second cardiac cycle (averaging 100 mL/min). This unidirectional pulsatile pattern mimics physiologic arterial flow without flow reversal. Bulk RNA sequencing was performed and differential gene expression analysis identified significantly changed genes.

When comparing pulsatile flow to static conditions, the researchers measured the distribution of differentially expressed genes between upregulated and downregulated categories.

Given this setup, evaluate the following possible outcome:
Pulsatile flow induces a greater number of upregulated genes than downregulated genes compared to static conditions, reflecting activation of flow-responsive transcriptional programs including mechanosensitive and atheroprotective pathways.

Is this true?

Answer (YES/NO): NO